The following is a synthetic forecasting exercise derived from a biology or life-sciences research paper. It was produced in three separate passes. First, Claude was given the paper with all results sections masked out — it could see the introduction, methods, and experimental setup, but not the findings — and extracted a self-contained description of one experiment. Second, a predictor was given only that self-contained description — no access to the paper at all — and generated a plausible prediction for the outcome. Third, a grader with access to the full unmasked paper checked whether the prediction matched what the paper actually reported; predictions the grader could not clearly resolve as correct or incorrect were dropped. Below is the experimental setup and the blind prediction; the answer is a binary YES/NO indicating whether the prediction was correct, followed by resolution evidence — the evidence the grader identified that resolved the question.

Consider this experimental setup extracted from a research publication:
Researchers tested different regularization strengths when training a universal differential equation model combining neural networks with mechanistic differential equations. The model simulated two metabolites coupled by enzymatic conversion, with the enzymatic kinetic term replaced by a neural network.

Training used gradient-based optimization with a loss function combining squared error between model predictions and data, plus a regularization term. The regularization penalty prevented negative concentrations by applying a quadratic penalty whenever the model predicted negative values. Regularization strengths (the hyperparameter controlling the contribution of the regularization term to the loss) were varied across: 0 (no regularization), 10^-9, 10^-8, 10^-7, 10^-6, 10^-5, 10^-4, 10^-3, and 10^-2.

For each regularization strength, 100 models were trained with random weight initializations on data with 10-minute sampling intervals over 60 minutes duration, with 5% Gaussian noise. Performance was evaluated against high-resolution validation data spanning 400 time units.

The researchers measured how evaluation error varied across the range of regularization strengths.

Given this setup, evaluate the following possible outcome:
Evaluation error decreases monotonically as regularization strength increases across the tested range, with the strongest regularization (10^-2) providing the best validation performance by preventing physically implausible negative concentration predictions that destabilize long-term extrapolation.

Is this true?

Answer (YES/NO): NO